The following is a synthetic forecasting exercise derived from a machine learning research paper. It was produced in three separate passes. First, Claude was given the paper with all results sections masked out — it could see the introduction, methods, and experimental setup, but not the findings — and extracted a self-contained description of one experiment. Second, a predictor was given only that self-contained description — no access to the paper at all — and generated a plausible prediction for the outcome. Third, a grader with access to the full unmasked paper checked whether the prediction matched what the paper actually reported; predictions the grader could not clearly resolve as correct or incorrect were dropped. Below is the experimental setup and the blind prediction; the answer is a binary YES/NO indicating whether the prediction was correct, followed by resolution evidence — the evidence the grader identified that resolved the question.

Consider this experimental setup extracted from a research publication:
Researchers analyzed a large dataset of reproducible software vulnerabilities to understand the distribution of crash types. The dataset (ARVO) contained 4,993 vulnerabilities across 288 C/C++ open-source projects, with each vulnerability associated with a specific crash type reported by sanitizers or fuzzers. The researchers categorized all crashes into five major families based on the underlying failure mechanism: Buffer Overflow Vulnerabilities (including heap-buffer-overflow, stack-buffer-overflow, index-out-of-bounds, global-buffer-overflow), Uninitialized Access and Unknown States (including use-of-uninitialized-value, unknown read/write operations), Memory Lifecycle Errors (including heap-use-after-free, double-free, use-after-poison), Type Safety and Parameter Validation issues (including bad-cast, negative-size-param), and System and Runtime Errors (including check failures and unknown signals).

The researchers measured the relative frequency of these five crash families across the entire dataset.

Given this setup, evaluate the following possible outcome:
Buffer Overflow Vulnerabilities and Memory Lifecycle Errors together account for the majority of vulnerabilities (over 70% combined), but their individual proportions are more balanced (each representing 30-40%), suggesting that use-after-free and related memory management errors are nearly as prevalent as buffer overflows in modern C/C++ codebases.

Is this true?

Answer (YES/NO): NO